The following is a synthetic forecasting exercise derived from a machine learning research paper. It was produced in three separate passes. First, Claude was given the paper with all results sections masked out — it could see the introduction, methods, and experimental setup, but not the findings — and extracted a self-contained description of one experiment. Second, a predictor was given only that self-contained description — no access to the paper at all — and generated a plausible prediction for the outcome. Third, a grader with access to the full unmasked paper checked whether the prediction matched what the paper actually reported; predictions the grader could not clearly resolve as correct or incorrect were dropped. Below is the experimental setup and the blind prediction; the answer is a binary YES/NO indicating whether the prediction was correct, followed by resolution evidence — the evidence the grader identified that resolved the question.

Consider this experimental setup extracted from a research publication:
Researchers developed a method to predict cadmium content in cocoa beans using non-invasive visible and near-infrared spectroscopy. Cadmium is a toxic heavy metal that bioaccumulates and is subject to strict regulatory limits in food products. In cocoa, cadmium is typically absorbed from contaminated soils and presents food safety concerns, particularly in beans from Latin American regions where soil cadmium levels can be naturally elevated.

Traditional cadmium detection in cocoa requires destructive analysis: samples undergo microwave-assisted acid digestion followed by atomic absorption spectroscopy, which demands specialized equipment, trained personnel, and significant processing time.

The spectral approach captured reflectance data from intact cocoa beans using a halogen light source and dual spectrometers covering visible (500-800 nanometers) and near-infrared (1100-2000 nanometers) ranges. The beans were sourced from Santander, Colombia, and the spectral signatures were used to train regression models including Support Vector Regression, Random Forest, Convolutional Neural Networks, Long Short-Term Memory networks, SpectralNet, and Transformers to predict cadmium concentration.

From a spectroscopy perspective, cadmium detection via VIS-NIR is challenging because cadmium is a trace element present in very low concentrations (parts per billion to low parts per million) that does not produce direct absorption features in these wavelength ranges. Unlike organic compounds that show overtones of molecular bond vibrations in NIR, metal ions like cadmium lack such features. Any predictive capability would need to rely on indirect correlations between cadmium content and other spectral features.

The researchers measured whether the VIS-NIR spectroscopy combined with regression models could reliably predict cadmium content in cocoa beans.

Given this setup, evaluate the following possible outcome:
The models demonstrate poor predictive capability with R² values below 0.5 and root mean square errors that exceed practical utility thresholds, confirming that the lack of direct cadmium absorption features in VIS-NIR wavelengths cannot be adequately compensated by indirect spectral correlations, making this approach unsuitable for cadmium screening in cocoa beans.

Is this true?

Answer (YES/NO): NO